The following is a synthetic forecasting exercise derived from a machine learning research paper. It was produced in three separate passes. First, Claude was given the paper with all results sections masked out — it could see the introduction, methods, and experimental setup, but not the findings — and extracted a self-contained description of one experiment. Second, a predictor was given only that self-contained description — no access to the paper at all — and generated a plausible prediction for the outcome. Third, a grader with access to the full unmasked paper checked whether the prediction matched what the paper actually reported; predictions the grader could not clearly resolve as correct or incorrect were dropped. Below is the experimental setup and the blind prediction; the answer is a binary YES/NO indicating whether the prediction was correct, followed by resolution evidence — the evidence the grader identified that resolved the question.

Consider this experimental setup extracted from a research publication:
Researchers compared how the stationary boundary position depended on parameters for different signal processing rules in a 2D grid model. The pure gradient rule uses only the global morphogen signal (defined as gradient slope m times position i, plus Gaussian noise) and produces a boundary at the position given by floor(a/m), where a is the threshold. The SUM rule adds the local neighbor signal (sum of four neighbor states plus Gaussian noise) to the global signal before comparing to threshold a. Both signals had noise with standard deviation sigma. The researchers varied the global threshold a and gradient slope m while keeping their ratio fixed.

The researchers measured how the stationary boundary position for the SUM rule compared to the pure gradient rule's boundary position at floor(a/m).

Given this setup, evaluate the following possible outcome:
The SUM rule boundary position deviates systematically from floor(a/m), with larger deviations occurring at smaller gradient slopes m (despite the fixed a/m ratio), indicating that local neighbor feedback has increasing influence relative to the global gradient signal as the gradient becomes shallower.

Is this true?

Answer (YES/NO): NO